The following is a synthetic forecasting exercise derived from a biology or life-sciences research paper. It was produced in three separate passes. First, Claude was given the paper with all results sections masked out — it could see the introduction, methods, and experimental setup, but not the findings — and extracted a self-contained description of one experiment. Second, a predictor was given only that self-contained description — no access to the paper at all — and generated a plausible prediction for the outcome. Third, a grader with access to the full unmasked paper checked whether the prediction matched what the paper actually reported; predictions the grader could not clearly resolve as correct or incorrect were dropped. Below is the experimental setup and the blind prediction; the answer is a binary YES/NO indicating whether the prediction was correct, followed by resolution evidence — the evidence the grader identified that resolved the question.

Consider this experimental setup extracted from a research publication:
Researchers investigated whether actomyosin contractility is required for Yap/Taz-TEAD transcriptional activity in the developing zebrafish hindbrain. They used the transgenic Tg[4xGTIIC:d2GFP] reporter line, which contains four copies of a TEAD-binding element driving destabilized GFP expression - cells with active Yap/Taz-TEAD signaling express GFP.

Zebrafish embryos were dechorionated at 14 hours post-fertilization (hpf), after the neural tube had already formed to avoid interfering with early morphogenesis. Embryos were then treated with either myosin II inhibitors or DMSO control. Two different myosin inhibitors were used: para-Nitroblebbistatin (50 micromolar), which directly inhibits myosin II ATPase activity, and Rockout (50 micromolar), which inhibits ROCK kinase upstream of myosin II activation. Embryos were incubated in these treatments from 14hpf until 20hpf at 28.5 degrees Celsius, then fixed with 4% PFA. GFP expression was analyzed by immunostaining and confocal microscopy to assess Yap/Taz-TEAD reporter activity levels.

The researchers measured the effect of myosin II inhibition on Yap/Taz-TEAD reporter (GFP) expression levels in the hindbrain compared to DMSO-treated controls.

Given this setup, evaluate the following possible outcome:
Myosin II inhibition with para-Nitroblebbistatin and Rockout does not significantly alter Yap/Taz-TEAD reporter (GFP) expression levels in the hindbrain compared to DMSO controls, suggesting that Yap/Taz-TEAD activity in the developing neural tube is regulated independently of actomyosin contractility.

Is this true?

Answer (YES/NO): NO